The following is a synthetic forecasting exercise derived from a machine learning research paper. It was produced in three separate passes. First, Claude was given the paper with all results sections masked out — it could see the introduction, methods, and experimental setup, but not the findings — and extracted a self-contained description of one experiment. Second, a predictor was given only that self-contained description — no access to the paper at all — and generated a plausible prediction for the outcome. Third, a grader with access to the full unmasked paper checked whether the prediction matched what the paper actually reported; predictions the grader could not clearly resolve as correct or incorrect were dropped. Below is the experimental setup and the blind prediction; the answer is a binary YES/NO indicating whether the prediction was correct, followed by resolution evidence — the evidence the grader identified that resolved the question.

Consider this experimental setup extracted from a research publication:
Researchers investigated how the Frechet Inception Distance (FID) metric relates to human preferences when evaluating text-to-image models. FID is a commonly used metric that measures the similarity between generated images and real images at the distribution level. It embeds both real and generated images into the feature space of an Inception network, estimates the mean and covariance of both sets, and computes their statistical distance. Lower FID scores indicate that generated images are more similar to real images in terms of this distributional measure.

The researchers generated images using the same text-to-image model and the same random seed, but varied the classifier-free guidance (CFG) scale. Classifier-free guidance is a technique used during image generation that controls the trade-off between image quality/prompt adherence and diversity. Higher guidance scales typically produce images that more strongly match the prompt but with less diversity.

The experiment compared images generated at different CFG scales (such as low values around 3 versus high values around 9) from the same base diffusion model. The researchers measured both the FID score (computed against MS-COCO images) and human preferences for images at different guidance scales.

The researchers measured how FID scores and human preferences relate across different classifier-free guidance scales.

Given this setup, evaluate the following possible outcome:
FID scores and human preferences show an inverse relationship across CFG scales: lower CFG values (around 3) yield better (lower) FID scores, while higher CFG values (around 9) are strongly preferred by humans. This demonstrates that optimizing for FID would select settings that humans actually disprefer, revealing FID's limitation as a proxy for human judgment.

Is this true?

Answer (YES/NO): YES